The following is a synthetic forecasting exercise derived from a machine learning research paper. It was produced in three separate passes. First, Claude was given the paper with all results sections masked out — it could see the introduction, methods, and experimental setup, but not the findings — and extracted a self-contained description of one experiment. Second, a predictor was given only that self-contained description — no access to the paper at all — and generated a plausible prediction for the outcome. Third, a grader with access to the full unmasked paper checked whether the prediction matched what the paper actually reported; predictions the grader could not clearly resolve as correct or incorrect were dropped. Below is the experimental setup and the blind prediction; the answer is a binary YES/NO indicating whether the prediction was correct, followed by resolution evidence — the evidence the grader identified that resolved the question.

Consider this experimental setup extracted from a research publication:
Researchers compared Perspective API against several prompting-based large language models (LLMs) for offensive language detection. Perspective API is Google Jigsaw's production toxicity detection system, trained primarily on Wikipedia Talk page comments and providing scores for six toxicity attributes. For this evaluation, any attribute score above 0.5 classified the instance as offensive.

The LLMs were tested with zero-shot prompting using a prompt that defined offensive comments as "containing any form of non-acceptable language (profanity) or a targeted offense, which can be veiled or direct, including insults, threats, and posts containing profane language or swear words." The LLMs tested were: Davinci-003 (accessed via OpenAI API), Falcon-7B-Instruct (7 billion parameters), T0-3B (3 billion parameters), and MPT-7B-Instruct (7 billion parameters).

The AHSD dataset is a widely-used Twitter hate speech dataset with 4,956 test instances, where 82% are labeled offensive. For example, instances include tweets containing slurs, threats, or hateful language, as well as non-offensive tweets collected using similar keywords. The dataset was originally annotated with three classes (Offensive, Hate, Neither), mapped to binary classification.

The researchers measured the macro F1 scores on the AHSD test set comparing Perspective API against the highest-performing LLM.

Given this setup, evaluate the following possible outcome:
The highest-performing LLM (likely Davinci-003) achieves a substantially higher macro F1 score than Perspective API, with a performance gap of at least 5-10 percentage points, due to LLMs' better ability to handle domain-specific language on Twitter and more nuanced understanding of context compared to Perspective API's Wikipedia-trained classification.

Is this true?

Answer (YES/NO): NO